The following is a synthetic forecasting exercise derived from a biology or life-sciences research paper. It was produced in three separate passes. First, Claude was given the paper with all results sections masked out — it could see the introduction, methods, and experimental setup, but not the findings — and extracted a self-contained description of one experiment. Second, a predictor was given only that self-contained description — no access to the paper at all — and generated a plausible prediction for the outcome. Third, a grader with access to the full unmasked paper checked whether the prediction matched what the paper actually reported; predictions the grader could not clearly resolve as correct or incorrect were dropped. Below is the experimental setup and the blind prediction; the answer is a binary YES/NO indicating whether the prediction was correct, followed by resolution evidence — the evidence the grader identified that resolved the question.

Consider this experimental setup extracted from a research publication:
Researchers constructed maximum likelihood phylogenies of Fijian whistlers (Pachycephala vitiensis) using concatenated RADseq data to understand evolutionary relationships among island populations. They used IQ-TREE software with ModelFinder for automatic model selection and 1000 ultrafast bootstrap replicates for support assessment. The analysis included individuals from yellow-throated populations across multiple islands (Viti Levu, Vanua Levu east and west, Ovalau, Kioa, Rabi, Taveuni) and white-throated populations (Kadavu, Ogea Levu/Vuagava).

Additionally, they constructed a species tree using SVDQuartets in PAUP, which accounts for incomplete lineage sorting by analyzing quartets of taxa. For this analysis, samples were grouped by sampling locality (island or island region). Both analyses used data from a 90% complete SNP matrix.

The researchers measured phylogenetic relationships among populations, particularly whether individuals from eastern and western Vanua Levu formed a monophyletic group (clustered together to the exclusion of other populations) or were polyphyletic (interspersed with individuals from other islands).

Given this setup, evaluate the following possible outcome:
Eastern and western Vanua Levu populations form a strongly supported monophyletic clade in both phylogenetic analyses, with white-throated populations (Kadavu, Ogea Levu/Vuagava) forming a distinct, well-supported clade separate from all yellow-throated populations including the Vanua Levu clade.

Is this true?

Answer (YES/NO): NO